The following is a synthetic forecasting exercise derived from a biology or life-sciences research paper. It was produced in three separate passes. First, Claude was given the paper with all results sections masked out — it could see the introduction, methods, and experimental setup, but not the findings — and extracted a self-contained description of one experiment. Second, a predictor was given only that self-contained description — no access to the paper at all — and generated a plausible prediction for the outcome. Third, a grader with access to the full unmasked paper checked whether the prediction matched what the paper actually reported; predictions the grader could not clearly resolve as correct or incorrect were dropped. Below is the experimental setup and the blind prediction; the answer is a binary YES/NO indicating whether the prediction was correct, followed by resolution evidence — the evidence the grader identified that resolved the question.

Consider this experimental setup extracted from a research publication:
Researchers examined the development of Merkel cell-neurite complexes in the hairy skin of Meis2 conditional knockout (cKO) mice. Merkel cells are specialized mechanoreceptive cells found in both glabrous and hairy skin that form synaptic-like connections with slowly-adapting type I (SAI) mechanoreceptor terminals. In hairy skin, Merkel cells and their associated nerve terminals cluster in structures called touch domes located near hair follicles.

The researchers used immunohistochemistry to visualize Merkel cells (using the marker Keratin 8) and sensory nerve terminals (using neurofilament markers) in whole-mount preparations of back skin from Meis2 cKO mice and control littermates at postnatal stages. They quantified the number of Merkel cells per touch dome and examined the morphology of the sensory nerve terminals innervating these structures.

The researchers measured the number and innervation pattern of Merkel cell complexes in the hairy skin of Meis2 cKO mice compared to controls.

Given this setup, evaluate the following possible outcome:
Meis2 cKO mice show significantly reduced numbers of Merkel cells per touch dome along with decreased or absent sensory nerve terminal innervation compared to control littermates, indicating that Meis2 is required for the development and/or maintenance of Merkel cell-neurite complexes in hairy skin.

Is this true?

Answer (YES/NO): NO